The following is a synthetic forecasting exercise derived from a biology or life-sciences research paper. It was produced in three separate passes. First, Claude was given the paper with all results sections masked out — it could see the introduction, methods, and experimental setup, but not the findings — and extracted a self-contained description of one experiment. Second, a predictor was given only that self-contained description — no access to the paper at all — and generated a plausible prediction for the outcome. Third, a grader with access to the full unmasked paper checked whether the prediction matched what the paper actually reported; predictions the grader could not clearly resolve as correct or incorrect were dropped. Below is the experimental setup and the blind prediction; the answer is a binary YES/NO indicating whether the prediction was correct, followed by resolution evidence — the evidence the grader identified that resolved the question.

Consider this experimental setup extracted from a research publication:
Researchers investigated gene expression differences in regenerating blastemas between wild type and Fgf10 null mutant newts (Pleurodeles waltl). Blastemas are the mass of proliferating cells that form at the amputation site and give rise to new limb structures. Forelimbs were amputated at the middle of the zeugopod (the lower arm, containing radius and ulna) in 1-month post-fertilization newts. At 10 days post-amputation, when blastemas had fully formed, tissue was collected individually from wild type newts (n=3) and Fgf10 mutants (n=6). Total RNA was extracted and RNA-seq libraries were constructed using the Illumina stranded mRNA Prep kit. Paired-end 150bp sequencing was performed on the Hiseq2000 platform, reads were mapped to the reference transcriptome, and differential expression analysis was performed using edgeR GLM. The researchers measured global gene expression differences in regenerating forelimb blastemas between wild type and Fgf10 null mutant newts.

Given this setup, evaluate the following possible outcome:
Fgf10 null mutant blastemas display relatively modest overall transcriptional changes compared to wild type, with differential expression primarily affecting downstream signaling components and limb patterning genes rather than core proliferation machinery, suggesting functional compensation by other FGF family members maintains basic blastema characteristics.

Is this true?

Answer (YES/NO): NO